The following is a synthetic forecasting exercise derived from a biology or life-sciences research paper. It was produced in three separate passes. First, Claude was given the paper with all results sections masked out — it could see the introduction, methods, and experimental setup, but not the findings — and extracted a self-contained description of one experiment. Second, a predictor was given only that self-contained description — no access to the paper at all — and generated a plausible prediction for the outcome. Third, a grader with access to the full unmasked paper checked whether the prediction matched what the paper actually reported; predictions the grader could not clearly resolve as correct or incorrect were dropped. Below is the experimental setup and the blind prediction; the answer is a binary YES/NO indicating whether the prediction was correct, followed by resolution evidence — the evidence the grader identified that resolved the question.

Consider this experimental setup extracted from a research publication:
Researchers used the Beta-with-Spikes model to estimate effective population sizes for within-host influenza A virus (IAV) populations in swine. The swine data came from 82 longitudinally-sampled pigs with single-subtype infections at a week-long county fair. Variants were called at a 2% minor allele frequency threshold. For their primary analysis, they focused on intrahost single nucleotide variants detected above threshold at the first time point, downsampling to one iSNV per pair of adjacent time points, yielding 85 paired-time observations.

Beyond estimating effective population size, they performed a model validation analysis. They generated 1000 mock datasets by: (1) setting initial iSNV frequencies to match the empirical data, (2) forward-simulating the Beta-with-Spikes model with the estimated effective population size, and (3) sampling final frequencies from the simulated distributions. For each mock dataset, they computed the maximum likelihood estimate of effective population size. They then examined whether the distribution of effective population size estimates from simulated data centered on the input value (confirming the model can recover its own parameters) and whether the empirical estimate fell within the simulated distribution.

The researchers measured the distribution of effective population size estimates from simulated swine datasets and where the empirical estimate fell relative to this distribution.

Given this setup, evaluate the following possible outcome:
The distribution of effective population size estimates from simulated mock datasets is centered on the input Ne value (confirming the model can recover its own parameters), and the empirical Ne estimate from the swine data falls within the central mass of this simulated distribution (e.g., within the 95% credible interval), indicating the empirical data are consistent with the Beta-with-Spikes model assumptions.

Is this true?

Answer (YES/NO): NO